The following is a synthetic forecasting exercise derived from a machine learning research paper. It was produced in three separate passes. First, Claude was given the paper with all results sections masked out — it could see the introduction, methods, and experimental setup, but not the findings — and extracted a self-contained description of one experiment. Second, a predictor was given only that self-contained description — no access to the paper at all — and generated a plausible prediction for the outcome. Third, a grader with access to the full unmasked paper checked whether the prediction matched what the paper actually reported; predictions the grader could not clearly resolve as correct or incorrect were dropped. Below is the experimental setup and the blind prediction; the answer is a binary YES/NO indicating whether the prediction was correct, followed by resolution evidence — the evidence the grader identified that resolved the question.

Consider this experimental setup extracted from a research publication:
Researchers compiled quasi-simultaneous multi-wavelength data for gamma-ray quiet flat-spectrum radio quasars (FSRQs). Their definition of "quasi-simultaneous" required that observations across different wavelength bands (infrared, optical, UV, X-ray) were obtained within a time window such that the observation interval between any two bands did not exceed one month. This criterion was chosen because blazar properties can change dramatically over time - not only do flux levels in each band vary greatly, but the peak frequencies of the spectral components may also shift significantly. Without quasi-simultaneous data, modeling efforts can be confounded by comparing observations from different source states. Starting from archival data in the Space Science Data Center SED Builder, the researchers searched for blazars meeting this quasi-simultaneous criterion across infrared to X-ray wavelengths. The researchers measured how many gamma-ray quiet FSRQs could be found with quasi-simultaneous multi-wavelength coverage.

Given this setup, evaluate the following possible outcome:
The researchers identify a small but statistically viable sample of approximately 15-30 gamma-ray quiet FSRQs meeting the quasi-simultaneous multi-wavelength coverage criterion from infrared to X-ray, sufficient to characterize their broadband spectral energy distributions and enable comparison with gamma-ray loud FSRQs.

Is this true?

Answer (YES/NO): NO